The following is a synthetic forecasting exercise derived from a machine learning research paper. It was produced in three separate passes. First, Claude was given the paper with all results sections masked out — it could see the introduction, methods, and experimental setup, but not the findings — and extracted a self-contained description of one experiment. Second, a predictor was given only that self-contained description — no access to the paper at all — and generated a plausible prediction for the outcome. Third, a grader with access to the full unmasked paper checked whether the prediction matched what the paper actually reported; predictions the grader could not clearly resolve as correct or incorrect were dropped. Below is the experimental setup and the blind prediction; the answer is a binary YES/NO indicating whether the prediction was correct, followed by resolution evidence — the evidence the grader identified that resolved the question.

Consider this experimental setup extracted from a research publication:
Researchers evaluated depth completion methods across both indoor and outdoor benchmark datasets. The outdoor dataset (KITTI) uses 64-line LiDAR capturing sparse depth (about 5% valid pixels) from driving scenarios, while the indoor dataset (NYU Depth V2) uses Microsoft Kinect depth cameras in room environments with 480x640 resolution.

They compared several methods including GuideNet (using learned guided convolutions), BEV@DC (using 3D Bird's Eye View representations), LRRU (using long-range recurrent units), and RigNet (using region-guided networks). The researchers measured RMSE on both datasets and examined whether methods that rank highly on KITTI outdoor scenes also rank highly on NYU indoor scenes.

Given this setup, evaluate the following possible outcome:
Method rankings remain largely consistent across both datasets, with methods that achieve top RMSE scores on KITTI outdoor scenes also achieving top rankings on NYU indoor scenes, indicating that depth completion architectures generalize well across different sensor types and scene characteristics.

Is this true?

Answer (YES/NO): NO